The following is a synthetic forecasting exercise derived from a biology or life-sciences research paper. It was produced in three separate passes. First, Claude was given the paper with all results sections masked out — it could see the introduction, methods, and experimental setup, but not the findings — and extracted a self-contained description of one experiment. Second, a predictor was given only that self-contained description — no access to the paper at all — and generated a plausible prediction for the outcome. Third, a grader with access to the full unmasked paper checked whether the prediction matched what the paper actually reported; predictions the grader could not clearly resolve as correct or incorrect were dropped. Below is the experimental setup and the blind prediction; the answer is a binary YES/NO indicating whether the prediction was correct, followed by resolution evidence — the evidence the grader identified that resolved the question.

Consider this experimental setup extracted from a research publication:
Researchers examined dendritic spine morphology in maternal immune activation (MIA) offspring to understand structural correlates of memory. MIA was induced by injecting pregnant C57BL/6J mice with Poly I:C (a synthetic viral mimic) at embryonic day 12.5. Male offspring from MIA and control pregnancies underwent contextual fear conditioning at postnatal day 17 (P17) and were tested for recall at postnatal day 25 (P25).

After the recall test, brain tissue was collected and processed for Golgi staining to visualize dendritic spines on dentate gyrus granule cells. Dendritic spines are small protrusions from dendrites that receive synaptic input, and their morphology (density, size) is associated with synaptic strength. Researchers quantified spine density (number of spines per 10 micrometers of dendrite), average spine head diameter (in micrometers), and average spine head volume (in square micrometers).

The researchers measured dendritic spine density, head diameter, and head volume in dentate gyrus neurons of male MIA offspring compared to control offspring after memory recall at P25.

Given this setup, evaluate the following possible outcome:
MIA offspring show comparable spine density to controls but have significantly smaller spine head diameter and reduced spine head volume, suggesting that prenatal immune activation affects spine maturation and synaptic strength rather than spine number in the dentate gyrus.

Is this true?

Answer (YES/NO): NO